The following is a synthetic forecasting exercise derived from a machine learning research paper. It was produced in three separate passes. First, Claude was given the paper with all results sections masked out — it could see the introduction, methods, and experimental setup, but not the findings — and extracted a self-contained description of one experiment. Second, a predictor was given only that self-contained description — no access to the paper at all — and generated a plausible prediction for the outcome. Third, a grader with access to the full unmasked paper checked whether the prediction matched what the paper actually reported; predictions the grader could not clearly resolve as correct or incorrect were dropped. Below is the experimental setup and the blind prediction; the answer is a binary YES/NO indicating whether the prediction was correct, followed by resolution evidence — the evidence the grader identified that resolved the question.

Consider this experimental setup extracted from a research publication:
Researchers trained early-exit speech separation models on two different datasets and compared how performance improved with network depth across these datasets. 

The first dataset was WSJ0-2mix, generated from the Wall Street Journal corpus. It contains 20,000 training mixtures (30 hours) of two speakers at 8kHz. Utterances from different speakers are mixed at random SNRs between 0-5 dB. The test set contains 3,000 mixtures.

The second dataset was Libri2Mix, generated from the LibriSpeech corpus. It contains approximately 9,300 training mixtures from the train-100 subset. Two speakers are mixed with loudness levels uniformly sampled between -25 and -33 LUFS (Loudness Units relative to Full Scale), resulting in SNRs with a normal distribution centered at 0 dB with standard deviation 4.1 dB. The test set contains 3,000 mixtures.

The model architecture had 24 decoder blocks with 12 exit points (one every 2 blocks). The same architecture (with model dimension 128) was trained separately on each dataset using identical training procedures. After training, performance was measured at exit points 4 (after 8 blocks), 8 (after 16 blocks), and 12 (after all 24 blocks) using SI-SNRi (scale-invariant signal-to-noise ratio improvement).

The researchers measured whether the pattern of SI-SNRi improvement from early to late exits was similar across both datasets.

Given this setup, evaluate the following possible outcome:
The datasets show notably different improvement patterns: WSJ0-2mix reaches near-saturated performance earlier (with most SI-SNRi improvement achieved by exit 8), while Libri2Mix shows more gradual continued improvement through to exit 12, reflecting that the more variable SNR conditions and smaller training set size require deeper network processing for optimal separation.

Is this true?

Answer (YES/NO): YES